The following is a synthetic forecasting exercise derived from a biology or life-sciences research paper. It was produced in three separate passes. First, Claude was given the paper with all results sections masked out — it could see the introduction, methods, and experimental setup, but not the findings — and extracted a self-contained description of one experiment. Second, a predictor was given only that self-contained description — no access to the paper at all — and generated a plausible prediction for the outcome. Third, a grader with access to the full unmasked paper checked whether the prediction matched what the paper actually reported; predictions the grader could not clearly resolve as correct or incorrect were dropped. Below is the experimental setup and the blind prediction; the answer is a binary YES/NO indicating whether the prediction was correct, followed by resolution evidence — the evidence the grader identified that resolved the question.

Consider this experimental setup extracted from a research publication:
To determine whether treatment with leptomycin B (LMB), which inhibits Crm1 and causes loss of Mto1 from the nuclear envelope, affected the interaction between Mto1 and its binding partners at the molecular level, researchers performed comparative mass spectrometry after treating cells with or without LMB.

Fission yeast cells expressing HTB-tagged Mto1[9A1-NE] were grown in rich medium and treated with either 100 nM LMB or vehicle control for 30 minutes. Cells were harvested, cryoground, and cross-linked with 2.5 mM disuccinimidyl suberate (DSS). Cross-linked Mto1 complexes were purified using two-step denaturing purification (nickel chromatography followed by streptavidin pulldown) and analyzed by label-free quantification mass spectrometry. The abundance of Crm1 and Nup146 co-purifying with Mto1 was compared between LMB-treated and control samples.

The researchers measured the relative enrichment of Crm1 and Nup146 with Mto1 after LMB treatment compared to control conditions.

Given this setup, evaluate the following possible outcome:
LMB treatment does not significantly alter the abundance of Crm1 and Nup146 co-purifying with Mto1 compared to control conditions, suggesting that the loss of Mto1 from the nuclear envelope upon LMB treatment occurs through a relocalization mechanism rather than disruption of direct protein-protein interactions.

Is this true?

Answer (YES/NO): NO